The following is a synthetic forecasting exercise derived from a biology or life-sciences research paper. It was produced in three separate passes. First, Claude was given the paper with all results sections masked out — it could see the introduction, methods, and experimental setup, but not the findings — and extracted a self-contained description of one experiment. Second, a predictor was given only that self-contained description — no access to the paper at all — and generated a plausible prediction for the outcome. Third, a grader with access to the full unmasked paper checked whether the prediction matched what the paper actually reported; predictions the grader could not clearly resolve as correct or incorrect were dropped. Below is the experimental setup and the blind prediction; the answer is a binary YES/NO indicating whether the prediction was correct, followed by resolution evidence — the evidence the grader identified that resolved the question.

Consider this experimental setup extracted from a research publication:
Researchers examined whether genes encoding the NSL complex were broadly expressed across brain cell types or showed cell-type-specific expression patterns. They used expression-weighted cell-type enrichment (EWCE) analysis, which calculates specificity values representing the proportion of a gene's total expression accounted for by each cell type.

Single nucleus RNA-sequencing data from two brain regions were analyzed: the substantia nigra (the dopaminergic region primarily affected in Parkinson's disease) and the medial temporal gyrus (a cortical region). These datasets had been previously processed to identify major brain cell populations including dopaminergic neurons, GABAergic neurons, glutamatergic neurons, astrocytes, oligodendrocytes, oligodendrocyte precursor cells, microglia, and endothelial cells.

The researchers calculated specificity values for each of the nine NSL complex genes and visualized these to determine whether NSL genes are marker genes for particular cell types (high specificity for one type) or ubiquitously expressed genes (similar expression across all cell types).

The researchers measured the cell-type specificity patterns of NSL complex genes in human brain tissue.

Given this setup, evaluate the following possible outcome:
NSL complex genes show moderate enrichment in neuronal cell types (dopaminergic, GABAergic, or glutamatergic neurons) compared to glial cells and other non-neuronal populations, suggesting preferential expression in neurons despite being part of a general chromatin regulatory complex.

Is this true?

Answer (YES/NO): NO